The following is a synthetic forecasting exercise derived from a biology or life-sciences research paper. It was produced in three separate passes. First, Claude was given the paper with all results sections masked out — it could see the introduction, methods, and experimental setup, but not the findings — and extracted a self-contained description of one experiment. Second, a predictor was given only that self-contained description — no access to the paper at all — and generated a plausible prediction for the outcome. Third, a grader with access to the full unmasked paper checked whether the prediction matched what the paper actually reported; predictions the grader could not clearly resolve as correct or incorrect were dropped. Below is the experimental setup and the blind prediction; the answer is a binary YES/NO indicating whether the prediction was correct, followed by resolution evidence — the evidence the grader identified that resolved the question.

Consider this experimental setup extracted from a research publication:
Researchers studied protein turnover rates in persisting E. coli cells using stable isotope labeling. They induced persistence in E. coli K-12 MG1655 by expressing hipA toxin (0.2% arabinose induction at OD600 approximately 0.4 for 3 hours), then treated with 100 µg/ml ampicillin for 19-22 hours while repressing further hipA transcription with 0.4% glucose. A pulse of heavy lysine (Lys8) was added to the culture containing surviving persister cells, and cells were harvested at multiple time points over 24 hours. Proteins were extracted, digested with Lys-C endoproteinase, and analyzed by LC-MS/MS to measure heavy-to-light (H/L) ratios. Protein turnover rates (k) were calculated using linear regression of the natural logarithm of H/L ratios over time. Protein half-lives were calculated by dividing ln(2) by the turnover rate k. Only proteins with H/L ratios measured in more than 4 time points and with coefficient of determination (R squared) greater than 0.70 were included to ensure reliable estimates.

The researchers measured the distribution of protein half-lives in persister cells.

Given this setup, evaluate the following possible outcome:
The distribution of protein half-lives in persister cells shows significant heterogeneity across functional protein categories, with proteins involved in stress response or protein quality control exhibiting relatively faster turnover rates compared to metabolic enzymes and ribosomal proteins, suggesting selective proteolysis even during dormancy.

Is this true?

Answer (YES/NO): NO